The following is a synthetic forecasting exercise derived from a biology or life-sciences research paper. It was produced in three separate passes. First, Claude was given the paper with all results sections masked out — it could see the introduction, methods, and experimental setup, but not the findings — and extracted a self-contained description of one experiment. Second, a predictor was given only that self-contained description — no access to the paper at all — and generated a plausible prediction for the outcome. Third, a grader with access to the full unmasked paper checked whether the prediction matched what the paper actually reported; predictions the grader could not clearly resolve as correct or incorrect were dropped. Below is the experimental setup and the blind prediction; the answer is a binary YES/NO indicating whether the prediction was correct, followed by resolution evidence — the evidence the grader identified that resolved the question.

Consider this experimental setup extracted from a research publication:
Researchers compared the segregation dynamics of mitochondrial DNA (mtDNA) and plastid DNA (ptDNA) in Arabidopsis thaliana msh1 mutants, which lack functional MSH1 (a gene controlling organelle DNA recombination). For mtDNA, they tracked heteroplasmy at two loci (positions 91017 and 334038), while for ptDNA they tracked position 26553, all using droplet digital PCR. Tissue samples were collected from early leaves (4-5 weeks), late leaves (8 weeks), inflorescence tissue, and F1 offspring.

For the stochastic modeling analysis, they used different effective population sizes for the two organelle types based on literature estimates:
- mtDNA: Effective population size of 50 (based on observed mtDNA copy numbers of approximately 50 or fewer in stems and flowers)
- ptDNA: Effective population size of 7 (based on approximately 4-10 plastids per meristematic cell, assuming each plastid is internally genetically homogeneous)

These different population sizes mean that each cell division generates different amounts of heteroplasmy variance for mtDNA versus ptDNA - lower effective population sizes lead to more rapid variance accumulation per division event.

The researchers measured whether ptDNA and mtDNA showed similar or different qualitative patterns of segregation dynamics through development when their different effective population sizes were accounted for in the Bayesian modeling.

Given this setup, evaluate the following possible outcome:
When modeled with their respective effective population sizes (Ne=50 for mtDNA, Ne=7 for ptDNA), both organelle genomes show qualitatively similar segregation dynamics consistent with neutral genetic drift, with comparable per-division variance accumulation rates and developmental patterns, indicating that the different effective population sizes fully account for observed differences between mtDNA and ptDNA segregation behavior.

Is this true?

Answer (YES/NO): NO